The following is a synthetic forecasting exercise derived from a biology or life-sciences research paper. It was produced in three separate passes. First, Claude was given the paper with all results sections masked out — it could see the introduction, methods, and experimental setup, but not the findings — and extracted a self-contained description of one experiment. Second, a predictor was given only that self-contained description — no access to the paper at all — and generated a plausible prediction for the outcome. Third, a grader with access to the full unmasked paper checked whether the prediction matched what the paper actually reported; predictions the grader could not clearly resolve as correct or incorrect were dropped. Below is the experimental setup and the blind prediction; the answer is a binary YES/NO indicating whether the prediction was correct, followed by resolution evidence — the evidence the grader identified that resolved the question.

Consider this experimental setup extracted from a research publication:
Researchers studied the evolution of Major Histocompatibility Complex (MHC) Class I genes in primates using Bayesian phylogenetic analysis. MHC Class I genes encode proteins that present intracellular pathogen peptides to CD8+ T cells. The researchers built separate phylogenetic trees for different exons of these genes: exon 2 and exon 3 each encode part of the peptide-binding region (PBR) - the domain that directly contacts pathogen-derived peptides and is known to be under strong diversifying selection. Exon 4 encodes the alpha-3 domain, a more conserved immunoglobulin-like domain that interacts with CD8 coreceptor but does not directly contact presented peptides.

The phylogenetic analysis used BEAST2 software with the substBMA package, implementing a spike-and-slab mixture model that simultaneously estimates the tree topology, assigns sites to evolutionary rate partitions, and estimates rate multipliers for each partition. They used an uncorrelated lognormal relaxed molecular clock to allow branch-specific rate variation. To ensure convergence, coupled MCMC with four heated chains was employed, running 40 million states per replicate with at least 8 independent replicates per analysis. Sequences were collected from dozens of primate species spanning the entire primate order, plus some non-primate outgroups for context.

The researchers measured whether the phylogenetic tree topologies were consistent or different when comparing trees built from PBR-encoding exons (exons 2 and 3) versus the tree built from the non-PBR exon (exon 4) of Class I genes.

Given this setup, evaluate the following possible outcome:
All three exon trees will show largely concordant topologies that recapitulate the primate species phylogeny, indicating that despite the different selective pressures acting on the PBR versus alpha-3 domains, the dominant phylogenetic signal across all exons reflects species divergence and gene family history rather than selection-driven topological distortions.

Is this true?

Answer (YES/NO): NO